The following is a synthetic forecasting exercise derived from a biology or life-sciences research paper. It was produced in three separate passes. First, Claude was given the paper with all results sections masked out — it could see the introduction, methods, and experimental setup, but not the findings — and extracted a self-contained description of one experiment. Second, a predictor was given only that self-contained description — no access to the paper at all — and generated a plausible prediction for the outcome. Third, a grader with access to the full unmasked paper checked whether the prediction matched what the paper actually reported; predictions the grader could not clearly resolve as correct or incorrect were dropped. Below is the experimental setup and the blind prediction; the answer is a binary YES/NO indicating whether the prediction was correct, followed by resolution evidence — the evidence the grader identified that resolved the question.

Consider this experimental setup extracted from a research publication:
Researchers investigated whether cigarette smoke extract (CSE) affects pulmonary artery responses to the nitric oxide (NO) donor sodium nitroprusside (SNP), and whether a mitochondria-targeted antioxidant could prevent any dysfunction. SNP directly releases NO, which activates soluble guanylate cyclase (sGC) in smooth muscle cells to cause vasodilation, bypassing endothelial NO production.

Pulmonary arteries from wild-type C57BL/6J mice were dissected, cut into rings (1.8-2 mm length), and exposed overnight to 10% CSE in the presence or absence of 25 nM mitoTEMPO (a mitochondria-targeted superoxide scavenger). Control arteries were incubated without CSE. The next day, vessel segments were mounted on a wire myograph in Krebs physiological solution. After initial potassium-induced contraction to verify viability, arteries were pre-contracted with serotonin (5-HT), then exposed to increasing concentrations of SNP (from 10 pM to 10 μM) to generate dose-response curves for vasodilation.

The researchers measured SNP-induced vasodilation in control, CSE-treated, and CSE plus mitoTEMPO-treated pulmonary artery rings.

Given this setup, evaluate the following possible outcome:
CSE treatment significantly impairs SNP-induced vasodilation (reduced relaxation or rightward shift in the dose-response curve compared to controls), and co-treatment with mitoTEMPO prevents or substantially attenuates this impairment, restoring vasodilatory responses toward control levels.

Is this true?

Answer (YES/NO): YES